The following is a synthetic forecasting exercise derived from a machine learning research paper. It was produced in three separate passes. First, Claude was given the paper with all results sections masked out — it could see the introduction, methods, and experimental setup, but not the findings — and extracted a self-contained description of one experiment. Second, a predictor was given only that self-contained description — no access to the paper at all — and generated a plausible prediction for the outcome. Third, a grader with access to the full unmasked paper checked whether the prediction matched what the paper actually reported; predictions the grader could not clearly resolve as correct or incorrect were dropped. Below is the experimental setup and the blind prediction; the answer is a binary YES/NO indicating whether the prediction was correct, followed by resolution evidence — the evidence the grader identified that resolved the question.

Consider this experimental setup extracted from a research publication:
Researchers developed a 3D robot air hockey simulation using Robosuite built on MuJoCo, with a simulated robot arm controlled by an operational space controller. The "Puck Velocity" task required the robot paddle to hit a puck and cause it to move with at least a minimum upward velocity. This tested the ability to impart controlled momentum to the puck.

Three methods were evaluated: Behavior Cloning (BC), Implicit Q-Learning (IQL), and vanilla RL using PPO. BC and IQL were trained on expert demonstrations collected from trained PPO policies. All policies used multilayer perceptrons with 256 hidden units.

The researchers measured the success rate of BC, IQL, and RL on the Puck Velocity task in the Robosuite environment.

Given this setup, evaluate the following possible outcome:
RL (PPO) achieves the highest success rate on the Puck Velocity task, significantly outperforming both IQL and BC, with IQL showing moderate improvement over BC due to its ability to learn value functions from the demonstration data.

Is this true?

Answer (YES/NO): NO